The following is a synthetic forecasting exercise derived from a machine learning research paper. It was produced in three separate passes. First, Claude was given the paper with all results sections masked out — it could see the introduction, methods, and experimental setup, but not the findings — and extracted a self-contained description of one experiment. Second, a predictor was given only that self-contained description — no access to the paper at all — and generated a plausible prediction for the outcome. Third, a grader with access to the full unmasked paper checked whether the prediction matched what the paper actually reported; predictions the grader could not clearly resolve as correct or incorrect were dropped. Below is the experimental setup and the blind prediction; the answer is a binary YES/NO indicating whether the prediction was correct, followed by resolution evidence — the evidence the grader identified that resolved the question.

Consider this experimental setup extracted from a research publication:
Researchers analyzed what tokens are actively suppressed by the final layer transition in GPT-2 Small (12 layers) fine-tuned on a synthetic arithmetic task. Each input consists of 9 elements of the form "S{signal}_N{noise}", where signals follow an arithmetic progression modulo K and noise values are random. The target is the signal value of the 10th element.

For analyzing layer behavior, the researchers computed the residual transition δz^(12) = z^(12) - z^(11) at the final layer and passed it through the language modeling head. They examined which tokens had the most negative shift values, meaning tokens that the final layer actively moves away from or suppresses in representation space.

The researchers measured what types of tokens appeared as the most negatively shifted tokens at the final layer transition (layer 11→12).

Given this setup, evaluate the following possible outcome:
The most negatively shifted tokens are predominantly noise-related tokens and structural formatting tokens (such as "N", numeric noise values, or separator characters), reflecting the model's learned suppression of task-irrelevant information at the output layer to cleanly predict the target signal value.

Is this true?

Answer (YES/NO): NO